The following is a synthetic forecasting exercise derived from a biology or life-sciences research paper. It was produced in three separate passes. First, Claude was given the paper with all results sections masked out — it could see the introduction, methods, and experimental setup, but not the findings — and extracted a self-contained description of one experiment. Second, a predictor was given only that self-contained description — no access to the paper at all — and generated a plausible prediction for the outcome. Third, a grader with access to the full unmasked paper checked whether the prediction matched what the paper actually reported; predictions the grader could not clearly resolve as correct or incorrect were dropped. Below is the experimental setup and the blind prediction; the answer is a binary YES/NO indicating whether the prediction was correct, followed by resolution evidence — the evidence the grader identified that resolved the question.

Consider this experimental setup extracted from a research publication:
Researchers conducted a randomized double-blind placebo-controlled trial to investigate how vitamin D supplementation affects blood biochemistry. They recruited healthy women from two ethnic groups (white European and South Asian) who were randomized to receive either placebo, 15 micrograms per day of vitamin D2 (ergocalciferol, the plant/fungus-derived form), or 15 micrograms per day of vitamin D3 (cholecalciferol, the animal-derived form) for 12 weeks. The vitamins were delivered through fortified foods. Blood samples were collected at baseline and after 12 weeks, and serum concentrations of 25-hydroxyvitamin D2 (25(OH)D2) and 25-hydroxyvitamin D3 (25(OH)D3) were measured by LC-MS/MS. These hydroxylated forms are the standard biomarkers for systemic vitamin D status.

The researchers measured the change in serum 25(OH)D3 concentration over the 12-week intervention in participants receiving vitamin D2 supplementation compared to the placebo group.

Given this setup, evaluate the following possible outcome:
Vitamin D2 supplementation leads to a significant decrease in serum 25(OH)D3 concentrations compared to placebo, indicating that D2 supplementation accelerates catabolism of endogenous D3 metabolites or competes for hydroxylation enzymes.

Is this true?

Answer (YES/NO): YES